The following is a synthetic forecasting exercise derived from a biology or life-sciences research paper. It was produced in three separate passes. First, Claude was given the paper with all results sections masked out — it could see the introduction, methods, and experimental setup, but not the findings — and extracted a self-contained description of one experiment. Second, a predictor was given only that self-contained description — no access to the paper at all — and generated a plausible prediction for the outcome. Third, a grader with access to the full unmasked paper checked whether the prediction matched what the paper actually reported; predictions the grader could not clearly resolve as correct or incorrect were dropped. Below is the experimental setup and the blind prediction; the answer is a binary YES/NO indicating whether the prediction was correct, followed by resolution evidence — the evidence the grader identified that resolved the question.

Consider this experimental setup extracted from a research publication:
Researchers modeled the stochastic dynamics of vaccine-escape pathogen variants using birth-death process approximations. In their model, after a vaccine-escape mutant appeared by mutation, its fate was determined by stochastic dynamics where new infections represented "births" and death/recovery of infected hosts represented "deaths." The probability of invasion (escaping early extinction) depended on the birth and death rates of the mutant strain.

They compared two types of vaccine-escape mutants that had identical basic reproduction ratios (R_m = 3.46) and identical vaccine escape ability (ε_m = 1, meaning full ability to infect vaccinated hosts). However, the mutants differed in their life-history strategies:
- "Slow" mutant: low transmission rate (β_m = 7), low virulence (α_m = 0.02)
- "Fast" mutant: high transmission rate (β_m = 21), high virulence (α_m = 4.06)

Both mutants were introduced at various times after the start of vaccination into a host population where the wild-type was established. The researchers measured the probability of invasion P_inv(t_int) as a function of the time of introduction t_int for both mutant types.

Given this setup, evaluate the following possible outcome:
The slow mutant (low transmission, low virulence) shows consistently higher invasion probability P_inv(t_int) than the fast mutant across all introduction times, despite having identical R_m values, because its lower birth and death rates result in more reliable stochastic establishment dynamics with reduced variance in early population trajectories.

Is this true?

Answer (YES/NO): NO